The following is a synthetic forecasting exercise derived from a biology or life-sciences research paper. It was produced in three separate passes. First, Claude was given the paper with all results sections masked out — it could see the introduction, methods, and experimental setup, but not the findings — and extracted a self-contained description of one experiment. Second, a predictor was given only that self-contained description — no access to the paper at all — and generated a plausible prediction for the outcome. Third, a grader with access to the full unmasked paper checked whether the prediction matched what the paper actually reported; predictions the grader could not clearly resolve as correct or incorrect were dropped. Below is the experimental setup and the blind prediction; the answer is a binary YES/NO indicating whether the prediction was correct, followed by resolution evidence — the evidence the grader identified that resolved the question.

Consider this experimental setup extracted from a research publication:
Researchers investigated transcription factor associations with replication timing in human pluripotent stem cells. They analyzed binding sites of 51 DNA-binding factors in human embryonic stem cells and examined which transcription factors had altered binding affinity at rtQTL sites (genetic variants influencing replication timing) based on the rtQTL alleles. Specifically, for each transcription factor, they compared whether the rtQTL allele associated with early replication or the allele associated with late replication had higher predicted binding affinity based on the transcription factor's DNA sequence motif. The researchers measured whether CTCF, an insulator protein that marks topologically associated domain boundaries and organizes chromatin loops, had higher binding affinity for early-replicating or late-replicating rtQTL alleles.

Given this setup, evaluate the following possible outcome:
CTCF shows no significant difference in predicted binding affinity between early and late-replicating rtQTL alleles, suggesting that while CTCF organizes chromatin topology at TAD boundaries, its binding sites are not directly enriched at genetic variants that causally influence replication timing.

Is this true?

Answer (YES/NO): NO